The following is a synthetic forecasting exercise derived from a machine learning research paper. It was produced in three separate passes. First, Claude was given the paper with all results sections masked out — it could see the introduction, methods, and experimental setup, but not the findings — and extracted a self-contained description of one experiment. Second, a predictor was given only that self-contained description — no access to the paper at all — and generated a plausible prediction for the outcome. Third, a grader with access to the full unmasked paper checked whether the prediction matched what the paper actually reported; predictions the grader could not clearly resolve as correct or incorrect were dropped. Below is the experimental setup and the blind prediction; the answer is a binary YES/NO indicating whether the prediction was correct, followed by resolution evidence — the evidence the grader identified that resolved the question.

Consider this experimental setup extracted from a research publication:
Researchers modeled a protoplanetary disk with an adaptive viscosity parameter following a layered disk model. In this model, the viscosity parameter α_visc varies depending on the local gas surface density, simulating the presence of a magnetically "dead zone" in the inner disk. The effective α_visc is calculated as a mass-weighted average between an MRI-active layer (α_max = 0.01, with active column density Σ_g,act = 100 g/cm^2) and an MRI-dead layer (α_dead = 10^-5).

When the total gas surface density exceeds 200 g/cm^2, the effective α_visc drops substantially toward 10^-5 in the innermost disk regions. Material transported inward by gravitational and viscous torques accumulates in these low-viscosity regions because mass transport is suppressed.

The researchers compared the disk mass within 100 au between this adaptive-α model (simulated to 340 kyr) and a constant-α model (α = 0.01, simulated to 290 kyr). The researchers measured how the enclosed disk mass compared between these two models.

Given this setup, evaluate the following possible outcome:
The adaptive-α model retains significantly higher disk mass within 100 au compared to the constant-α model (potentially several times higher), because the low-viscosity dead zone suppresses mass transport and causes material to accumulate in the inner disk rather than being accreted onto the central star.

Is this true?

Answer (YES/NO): YES